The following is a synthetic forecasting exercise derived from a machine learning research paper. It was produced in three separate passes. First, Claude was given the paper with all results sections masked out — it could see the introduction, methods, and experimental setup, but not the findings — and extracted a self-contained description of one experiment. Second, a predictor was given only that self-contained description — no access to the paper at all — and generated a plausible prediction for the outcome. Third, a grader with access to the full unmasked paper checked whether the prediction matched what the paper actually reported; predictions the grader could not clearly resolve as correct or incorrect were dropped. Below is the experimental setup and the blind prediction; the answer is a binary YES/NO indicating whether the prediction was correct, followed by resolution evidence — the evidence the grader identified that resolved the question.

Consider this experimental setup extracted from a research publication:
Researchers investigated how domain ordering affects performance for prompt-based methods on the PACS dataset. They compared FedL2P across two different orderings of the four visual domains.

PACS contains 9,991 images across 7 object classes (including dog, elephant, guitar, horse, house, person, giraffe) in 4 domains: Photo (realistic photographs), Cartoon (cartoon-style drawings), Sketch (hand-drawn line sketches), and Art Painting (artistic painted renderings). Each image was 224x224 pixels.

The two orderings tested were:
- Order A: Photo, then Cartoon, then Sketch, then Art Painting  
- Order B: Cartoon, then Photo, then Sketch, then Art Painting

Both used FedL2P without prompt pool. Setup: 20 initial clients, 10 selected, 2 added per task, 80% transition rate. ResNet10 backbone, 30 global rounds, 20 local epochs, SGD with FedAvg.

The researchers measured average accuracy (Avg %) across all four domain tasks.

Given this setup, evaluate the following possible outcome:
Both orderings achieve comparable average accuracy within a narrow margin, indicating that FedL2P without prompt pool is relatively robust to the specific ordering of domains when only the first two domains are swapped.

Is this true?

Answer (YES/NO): NO